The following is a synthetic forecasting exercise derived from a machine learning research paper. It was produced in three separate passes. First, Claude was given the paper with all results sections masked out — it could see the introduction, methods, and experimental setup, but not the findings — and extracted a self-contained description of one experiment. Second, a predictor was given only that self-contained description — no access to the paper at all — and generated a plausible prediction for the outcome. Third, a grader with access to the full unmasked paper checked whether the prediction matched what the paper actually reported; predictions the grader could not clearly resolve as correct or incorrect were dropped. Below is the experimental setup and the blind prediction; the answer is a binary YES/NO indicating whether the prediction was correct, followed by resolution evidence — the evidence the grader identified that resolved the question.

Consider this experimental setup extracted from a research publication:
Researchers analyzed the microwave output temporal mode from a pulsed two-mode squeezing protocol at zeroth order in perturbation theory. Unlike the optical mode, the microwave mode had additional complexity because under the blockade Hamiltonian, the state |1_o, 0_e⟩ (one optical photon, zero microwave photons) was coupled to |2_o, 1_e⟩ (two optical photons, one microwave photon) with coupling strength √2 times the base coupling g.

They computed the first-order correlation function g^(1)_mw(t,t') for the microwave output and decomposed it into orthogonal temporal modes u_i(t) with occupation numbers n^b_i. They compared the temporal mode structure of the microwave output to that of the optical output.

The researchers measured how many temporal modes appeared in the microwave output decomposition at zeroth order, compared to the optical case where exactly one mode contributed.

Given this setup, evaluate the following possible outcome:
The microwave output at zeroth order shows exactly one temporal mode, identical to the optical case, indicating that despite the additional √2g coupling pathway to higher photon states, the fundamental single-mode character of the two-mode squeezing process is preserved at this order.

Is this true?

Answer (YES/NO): NO